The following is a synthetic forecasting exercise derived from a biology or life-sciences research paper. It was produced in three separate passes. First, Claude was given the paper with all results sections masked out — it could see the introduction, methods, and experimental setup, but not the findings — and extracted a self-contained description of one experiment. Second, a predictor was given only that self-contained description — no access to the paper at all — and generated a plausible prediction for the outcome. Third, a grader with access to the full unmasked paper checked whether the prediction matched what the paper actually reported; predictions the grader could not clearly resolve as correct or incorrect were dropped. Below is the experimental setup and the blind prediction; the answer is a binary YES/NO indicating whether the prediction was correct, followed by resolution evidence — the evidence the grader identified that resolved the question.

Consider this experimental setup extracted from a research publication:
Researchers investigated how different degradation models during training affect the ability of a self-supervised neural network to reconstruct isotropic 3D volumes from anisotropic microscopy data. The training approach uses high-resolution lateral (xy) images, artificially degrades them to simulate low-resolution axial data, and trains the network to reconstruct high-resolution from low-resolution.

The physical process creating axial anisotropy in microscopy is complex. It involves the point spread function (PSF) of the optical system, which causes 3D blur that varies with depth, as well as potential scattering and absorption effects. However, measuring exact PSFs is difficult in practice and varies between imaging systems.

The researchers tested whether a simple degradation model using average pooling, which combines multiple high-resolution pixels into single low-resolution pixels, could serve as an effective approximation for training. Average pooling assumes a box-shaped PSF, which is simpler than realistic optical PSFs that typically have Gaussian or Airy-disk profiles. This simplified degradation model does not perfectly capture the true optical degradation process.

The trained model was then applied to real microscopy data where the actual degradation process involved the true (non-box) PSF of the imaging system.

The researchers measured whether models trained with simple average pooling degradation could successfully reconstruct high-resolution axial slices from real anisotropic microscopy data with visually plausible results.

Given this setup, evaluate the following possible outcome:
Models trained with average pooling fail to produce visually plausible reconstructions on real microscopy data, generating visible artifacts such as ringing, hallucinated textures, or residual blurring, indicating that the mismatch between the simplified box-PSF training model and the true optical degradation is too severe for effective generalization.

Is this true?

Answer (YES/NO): NO